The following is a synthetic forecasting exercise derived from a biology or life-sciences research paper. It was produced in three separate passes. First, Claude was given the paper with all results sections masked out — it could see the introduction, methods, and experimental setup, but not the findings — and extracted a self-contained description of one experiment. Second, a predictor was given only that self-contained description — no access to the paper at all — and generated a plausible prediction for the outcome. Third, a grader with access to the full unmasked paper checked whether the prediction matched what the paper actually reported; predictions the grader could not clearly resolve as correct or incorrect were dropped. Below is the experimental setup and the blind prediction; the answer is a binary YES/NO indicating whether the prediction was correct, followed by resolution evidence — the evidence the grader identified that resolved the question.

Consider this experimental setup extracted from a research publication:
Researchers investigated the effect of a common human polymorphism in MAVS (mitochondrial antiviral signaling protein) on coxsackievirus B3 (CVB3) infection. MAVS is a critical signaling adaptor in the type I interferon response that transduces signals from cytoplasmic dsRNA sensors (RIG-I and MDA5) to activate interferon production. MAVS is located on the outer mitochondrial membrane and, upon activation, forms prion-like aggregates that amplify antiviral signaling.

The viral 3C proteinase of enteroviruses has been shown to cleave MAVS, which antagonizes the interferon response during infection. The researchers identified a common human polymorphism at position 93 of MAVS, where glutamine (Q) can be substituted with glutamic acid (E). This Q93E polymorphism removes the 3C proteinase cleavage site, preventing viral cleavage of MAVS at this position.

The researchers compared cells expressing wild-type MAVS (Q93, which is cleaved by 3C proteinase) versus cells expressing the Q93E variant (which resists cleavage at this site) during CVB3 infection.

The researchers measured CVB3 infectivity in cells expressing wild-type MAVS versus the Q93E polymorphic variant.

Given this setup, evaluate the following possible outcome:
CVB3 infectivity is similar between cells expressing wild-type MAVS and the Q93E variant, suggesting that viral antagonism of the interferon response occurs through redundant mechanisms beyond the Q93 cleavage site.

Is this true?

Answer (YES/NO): NO